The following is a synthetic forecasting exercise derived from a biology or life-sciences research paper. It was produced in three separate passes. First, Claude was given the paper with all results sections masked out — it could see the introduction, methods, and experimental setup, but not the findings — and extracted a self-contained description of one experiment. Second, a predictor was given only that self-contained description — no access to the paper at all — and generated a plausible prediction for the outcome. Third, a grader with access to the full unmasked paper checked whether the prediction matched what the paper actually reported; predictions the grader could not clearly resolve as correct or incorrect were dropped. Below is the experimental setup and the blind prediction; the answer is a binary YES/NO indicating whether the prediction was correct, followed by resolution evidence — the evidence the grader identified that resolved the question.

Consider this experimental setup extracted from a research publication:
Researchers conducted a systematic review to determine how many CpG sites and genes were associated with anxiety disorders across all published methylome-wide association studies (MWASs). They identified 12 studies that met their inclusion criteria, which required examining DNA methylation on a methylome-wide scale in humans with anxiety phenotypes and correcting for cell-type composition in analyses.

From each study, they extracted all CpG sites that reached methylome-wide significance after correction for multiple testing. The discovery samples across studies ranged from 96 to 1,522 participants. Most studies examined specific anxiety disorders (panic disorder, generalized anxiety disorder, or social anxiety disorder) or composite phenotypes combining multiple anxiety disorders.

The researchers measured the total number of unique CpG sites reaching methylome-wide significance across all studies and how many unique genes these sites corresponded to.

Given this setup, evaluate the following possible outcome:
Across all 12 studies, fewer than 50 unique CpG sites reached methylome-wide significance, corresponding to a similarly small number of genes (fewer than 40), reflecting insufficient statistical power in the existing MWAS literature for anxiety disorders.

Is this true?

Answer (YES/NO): NO